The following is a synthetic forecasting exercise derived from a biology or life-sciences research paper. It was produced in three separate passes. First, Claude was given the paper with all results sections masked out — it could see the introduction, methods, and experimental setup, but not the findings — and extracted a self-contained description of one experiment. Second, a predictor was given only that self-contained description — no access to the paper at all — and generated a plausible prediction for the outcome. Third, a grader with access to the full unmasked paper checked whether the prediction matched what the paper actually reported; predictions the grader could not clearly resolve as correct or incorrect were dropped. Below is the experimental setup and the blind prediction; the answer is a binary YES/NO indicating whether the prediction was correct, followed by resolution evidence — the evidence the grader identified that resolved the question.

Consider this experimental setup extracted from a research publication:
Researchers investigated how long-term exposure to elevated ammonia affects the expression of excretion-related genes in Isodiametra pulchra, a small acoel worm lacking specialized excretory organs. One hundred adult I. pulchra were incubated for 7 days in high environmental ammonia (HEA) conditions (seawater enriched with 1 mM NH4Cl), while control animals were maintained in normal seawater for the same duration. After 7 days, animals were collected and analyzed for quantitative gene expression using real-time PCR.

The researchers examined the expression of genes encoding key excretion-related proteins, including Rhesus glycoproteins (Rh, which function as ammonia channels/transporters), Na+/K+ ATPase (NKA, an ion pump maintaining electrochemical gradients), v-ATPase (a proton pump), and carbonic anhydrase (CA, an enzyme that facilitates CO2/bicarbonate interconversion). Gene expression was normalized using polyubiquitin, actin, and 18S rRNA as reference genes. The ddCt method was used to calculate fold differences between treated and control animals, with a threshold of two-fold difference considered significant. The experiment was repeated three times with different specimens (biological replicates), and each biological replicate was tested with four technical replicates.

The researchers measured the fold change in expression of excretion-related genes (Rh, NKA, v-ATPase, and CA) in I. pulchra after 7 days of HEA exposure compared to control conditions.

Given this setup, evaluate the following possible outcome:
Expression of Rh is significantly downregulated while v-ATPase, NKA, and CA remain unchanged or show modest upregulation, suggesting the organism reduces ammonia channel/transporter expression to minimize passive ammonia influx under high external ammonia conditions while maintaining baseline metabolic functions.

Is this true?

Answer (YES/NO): NO